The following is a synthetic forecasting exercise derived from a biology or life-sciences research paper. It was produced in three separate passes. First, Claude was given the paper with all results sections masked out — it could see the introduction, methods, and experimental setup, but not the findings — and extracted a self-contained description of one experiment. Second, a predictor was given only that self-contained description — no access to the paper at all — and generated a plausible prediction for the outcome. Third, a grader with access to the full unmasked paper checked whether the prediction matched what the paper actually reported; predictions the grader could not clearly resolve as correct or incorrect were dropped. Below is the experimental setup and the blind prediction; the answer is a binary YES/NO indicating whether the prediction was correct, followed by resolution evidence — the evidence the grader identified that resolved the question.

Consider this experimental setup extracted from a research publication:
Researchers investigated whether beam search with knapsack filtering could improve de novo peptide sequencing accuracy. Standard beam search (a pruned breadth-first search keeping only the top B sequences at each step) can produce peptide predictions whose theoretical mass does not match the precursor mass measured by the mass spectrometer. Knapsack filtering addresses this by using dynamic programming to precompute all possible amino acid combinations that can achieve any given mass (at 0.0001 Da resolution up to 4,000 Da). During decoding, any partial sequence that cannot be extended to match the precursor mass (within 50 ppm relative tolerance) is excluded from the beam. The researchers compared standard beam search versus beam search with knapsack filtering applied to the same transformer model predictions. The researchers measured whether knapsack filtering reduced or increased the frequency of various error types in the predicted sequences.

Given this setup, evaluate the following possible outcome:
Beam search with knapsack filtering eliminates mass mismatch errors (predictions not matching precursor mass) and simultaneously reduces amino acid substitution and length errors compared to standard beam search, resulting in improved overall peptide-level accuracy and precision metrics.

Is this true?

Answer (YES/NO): NO